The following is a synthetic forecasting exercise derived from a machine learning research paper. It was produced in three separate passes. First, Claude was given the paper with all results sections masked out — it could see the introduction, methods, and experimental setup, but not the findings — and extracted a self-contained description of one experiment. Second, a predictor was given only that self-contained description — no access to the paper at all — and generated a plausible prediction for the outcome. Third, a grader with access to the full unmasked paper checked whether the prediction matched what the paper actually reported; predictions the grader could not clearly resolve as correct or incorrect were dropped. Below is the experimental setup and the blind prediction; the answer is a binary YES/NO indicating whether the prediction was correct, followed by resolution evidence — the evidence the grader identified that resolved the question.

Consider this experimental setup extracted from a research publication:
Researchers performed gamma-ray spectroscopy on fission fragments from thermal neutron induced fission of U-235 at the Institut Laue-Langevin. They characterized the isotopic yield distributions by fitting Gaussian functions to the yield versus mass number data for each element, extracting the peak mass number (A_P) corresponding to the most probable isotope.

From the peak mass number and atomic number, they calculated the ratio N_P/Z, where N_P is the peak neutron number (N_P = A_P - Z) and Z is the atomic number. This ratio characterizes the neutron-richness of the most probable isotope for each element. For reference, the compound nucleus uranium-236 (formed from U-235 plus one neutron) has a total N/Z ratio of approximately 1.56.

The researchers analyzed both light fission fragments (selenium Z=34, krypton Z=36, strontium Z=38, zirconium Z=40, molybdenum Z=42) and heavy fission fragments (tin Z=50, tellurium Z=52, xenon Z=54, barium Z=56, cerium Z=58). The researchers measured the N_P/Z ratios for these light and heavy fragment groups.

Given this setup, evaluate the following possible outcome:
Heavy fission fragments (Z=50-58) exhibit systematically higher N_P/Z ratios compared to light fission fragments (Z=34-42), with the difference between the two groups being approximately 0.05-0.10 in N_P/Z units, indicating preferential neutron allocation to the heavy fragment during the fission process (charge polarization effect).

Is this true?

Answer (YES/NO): YES